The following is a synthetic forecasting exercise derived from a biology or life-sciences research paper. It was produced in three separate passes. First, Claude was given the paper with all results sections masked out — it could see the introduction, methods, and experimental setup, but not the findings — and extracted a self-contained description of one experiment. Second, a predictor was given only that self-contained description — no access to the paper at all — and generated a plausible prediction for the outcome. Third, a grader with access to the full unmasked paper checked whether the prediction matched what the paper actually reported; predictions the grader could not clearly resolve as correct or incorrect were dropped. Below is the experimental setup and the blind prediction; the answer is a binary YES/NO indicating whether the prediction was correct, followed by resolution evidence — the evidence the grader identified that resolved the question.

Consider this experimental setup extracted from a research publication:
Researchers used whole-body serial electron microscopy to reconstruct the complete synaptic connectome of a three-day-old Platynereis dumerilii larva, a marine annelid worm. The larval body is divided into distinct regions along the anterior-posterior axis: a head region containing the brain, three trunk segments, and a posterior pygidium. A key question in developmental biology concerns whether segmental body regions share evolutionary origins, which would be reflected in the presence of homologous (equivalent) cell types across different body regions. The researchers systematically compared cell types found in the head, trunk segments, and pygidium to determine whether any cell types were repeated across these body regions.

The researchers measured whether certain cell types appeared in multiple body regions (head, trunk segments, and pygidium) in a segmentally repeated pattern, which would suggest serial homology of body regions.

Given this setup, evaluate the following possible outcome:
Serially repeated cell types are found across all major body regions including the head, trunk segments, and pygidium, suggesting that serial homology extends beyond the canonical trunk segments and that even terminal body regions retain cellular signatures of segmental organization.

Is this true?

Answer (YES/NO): YES